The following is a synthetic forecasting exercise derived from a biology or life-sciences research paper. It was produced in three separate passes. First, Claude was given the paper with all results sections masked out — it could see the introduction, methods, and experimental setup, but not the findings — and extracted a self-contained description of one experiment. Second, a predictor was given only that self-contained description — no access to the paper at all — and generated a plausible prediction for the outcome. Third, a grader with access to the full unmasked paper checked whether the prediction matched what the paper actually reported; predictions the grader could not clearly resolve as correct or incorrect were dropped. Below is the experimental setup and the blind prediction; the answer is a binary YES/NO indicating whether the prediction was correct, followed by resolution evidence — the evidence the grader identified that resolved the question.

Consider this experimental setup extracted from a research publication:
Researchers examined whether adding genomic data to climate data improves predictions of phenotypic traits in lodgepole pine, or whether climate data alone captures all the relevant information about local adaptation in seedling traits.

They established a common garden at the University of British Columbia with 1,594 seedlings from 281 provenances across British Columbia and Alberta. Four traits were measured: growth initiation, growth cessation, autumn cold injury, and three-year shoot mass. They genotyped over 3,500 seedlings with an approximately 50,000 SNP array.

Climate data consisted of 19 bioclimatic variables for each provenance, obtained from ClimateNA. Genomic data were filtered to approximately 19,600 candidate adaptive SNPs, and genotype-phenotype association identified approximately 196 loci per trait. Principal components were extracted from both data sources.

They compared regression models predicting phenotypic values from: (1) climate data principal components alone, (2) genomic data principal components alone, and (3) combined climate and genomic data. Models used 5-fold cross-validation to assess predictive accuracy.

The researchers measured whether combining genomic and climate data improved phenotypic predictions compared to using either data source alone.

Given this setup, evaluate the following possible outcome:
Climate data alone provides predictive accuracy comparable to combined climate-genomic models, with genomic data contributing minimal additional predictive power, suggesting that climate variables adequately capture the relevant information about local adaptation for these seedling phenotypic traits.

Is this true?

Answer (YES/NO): NO